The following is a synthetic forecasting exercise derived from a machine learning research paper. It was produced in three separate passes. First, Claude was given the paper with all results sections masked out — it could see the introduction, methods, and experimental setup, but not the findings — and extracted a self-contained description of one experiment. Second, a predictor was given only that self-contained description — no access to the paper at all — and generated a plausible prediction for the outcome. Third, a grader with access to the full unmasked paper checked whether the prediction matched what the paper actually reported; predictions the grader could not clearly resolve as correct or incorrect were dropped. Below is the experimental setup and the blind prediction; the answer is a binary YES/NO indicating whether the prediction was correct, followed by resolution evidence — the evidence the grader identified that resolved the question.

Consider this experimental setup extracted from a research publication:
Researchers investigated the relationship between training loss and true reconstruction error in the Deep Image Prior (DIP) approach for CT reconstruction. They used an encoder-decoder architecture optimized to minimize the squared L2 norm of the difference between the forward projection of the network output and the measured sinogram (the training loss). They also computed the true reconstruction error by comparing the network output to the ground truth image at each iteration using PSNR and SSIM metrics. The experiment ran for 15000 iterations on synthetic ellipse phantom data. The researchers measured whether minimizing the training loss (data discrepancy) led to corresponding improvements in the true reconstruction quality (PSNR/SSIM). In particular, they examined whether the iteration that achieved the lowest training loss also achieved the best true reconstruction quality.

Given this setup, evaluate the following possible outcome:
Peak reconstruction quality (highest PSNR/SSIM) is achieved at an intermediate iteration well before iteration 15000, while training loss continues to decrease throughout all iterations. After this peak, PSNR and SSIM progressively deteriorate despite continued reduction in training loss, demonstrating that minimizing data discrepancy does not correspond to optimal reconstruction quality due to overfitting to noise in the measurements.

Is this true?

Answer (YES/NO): YES